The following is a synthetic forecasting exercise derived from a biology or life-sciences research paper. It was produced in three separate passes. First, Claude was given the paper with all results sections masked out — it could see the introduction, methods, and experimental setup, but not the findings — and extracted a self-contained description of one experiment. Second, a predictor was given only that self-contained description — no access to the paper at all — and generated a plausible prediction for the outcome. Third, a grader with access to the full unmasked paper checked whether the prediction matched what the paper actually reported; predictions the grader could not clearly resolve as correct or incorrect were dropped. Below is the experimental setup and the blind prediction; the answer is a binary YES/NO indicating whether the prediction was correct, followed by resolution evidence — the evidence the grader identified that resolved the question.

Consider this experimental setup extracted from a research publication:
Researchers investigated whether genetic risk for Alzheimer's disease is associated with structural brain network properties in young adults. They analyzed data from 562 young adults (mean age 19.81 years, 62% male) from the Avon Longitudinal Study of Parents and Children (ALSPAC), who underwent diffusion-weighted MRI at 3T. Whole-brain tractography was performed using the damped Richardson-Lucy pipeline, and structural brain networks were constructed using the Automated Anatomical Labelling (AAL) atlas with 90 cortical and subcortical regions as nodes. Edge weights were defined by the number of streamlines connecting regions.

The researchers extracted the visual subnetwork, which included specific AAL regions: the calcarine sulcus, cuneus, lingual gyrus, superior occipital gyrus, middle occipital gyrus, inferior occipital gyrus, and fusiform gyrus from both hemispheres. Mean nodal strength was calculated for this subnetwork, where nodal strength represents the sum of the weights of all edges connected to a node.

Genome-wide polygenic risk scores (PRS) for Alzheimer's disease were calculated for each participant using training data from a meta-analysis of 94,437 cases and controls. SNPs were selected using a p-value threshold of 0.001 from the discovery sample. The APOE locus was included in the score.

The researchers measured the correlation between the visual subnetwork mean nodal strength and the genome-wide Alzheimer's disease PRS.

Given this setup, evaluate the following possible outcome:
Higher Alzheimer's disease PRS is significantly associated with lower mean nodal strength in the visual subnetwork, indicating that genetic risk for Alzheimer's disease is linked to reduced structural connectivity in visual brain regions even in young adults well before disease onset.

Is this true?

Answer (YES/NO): NO